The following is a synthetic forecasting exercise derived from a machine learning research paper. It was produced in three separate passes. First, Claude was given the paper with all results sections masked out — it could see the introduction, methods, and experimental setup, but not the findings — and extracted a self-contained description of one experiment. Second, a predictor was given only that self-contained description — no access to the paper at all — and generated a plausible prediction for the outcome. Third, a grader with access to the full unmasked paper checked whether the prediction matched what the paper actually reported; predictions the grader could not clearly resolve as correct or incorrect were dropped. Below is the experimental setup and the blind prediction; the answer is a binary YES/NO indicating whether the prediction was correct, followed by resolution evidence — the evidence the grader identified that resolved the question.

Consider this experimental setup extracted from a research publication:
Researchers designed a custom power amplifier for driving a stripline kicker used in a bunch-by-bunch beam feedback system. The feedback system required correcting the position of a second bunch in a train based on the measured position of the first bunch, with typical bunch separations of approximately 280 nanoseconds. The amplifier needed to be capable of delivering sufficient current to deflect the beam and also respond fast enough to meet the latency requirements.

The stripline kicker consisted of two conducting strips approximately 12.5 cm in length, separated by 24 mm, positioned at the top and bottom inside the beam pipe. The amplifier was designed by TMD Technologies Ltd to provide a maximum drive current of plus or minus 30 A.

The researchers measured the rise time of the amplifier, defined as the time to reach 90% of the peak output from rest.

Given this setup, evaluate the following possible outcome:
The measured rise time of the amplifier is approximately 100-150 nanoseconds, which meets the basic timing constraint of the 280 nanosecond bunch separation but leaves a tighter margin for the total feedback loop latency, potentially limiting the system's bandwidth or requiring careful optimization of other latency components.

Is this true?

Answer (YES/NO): NO